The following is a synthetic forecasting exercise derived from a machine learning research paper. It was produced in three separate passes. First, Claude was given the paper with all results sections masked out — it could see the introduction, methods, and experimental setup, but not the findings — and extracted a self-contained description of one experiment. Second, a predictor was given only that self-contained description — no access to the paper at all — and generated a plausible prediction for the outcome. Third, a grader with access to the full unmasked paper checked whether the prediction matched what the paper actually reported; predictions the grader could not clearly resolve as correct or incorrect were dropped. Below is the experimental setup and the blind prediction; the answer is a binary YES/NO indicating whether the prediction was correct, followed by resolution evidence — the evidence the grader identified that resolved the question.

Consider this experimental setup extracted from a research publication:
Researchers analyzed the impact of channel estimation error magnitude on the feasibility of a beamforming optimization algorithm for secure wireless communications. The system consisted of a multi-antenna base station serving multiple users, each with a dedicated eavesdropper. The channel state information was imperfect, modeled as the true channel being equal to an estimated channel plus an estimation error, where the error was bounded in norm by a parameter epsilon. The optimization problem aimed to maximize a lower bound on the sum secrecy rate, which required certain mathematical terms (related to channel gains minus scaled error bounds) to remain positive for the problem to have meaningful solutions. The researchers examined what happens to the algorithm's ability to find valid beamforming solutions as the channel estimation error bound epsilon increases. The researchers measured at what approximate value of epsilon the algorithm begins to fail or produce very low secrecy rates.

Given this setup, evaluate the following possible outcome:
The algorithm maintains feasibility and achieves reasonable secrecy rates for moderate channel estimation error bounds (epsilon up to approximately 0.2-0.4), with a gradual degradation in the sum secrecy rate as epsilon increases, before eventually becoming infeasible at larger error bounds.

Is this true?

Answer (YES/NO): NO